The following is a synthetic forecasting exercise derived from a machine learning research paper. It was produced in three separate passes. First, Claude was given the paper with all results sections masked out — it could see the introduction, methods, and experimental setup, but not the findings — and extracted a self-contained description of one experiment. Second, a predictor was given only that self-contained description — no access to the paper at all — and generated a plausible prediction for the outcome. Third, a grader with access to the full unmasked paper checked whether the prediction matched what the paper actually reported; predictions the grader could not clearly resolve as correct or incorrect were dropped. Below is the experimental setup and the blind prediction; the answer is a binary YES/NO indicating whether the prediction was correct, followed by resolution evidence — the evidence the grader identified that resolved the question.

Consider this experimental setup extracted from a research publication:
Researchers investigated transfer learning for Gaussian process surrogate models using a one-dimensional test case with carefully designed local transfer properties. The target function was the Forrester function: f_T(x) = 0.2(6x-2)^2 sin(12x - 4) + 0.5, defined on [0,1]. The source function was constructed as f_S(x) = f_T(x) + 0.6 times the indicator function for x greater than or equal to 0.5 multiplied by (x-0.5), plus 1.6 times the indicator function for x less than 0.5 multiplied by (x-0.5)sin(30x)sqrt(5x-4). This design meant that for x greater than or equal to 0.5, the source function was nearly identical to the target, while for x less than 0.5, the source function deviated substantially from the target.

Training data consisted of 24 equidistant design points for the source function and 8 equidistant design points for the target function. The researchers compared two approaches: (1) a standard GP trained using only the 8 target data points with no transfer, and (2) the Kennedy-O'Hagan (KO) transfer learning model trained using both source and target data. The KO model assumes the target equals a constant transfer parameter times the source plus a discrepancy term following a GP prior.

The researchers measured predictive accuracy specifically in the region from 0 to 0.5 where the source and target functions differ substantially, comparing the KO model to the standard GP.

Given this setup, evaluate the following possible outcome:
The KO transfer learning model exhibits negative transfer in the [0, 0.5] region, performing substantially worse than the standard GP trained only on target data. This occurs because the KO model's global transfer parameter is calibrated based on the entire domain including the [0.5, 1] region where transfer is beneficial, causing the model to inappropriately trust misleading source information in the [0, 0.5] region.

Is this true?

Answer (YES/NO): YES